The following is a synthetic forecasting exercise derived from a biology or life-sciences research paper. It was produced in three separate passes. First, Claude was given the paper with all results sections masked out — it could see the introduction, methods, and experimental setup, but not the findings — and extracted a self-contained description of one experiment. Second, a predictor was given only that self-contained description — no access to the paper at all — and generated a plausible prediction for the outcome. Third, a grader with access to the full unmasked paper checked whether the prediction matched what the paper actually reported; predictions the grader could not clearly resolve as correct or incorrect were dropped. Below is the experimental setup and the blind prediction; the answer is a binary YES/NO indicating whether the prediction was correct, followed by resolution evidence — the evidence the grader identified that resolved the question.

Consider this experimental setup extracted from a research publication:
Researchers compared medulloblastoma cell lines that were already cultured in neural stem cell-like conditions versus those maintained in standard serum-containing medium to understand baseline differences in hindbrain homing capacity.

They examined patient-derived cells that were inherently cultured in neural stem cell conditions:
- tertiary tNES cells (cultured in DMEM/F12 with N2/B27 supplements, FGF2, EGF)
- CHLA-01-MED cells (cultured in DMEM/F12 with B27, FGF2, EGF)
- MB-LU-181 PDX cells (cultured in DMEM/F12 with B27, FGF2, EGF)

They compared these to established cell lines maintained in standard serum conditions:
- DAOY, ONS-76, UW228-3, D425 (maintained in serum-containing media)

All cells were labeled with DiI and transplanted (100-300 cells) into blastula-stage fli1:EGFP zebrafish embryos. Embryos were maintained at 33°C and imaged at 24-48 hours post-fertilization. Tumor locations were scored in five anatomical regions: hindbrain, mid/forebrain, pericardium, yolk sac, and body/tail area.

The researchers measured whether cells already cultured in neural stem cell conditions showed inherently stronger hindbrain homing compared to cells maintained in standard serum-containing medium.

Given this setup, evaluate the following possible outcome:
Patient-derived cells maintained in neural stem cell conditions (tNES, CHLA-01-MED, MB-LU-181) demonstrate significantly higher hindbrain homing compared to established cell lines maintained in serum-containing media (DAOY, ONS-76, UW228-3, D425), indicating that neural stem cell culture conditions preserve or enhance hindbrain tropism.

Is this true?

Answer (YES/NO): YES